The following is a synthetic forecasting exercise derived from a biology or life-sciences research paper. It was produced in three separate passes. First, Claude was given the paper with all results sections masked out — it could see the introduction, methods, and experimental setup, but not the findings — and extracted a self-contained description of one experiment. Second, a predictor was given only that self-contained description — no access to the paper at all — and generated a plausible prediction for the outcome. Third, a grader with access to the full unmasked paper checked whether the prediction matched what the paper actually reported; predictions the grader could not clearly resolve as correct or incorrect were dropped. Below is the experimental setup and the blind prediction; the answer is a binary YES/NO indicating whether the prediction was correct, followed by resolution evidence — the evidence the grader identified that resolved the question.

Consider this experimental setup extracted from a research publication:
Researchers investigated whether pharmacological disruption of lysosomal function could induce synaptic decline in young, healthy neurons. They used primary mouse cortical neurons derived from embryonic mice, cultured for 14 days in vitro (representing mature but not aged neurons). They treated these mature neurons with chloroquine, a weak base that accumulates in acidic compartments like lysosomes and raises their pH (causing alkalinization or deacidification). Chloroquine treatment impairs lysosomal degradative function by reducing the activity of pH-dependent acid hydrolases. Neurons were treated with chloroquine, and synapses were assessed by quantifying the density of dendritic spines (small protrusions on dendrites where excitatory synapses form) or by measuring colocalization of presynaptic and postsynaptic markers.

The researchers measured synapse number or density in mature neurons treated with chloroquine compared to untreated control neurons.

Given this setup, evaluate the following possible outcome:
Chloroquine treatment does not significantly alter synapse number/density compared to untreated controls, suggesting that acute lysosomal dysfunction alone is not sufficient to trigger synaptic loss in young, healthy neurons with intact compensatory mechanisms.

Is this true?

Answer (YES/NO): NO